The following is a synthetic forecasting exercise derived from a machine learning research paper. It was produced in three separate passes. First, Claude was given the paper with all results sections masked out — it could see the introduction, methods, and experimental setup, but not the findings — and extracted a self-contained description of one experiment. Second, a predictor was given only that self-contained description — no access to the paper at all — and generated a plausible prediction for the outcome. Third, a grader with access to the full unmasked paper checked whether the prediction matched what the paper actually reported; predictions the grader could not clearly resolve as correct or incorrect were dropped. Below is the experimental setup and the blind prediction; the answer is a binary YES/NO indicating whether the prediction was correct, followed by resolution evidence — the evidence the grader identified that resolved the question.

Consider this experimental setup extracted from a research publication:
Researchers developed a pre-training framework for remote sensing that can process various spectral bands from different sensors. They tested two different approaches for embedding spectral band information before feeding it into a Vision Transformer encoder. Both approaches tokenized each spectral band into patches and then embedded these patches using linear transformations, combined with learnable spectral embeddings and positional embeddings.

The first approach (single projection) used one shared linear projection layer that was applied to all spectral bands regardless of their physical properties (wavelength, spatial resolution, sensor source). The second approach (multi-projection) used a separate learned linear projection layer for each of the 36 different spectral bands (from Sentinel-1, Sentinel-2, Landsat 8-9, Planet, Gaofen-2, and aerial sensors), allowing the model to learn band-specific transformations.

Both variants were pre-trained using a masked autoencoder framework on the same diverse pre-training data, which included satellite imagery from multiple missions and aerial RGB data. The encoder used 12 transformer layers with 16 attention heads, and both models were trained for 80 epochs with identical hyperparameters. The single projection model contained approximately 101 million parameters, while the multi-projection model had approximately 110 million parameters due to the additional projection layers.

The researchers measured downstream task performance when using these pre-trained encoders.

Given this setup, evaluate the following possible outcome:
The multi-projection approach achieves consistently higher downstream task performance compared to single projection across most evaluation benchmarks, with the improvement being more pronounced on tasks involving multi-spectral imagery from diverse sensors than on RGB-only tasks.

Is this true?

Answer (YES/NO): NO